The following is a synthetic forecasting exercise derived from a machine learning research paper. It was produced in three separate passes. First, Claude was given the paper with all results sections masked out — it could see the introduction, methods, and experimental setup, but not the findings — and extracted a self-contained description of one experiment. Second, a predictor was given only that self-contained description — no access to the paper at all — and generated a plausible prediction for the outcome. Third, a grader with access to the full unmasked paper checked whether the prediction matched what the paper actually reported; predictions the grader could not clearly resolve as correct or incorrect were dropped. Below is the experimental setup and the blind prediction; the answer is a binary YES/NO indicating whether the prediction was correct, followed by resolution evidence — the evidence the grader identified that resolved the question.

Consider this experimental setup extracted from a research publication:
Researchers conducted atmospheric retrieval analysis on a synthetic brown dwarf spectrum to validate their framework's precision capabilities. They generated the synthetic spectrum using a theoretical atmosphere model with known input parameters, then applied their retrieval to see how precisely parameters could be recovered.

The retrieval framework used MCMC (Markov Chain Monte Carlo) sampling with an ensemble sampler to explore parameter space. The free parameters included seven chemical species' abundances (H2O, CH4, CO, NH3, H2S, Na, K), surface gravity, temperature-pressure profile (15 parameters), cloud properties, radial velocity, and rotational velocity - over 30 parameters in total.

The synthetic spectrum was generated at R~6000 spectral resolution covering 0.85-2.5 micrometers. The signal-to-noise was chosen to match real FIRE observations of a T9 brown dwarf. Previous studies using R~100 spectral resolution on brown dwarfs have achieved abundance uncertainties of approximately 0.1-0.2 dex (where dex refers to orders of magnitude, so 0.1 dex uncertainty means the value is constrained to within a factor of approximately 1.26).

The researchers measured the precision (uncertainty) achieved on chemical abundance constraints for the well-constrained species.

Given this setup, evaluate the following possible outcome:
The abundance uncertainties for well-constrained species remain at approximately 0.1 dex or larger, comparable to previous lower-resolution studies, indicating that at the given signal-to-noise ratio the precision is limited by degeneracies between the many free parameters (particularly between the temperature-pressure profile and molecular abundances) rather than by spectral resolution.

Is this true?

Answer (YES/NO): NO